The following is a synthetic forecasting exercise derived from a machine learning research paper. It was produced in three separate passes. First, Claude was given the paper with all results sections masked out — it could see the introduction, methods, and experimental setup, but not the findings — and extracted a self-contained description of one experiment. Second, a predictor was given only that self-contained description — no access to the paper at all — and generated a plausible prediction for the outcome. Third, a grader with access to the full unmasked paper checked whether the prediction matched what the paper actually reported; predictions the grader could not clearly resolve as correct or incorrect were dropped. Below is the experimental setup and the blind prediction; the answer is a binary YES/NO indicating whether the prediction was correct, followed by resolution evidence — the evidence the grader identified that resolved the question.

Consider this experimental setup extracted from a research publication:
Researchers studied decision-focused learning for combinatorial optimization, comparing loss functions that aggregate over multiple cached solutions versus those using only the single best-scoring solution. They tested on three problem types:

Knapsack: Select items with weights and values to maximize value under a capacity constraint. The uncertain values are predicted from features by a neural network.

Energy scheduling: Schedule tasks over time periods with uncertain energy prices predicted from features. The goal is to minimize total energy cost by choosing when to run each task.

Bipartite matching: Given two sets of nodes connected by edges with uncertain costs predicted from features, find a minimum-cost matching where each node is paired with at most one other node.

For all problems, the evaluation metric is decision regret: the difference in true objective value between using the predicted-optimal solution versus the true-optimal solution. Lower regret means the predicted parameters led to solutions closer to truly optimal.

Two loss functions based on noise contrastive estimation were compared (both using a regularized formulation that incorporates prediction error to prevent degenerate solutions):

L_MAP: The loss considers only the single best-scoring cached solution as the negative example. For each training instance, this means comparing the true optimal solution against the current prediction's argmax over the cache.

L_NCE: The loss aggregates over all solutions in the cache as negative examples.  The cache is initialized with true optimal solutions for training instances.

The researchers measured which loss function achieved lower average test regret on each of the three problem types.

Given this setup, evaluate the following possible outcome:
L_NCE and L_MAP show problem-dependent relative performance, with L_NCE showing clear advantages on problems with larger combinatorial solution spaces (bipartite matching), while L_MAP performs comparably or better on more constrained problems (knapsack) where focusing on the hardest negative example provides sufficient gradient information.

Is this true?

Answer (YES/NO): NO